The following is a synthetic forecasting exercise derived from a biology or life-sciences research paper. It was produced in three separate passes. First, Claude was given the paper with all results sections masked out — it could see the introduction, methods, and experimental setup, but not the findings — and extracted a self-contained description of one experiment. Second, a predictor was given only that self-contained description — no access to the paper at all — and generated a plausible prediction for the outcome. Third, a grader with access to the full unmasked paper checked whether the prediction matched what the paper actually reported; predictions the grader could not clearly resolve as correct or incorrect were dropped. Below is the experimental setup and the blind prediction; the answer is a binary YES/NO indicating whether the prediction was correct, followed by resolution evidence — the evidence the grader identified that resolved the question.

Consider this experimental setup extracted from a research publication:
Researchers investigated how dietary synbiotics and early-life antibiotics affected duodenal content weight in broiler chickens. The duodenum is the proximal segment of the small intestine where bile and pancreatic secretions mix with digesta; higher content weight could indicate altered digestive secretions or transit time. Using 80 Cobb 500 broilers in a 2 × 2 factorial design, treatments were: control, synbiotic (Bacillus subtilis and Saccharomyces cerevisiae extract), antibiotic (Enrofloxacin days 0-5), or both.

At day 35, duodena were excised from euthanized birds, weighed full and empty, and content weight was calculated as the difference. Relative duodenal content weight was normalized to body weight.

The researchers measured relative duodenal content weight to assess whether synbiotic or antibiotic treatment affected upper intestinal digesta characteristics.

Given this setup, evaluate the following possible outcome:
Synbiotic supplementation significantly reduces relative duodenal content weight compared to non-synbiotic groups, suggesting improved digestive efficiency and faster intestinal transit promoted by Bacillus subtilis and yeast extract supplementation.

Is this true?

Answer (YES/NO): NO